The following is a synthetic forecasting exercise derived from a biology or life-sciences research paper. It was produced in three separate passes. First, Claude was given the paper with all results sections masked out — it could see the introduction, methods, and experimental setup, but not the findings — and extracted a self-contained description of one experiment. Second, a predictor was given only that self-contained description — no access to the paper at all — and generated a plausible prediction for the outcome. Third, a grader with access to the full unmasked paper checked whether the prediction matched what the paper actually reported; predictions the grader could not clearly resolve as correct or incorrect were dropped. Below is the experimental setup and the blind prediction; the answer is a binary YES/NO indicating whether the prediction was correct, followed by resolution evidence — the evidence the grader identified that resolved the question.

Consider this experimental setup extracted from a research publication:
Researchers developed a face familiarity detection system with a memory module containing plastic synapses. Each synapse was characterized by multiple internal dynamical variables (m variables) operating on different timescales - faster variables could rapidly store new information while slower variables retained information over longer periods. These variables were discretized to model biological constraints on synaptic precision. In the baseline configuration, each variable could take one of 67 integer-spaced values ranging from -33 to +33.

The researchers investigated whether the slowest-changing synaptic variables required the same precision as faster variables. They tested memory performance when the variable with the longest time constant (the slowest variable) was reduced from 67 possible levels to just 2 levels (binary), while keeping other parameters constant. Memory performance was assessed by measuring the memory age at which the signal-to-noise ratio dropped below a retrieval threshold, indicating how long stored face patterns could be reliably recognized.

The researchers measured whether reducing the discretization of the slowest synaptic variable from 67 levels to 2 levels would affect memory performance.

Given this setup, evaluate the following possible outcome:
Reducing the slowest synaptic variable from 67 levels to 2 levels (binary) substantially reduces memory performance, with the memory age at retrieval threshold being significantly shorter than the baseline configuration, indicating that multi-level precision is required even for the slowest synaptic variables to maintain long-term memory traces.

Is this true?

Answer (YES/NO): NO